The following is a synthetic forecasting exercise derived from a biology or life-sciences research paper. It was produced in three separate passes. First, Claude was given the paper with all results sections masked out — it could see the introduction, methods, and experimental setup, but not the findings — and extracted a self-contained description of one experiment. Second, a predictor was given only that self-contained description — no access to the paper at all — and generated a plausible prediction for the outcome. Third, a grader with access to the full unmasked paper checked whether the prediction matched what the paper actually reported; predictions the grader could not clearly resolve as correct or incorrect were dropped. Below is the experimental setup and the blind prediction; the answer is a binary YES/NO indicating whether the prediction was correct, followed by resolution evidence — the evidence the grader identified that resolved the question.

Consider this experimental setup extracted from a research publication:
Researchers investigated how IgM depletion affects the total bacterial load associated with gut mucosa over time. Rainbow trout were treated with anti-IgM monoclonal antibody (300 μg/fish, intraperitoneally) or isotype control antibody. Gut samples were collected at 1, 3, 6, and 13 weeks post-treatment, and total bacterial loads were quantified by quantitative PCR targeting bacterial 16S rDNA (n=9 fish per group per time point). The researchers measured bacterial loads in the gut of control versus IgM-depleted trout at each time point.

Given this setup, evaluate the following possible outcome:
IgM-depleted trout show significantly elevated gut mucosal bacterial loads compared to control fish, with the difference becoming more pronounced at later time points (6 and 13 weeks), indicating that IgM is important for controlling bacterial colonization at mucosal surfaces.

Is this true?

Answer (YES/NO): NO